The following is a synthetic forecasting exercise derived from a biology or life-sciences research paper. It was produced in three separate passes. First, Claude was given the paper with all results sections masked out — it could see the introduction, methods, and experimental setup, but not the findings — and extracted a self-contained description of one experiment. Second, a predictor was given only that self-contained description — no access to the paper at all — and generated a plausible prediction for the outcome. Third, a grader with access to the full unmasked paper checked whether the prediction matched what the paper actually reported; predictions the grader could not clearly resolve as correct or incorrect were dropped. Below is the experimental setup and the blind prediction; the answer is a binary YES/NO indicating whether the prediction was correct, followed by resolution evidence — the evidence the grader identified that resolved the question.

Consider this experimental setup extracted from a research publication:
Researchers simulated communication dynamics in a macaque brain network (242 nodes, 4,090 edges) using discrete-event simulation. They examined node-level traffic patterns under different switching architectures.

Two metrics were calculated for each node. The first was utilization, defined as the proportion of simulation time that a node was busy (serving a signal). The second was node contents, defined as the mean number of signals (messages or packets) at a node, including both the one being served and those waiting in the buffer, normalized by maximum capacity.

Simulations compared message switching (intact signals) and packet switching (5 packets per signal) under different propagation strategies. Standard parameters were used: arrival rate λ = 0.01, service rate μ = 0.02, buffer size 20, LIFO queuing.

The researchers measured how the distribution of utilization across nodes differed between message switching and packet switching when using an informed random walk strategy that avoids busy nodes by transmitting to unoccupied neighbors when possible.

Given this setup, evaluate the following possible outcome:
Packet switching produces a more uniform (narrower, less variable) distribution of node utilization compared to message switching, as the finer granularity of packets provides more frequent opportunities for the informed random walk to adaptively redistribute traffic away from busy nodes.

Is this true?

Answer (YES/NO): YES